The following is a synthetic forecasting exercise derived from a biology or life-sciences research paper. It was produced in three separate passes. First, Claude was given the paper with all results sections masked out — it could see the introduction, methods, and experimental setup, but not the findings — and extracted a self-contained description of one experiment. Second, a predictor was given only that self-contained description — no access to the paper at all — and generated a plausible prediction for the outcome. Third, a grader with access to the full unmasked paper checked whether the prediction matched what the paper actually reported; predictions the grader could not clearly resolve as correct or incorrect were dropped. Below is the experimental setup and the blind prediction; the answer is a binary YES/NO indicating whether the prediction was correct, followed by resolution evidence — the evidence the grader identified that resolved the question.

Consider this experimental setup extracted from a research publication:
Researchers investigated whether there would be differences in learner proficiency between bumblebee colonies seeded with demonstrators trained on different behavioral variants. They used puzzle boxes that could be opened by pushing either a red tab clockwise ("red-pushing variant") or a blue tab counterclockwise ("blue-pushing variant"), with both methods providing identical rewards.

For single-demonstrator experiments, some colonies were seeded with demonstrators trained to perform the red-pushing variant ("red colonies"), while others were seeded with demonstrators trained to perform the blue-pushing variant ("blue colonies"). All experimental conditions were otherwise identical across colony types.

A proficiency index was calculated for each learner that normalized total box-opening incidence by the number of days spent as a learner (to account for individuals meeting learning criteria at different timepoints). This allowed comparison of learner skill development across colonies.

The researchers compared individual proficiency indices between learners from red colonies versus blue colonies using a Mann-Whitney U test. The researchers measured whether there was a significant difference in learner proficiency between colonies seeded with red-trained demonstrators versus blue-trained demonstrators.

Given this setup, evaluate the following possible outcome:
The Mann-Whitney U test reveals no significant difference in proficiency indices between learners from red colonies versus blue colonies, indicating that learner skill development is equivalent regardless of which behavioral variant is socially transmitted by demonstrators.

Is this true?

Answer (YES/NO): YES